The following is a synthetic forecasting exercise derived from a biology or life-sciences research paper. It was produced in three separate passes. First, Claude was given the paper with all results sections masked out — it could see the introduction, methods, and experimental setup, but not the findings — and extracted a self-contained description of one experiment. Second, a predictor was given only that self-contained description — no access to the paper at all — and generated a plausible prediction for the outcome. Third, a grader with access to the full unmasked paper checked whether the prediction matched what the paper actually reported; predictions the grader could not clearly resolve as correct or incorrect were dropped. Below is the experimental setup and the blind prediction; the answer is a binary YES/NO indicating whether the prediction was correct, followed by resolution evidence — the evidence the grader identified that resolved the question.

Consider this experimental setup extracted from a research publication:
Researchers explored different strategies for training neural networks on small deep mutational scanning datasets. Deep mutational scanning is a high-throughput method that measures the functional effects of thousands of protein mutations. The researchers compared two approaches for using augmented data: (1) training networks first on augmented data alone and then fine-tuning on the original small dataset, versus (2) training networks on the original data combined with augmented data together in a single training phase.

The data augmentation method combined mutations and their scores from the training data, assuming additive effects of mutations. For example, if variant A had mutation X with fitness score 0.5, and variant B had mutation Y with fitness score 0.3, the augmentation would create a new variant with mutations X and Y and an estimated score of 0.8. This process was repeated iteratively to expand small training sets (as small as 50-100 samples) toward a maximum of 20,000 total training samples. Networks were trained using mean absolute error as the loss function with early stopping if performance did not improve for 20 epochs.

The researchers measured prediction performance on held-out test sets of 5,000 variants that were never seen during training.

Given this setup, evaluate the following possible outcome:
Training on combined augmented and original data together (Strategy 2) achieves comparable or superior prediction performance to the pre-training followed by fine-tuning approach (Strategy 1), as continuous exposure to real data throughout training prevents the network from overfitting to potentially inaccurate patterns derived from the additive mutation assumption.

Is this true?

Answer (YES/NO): YES